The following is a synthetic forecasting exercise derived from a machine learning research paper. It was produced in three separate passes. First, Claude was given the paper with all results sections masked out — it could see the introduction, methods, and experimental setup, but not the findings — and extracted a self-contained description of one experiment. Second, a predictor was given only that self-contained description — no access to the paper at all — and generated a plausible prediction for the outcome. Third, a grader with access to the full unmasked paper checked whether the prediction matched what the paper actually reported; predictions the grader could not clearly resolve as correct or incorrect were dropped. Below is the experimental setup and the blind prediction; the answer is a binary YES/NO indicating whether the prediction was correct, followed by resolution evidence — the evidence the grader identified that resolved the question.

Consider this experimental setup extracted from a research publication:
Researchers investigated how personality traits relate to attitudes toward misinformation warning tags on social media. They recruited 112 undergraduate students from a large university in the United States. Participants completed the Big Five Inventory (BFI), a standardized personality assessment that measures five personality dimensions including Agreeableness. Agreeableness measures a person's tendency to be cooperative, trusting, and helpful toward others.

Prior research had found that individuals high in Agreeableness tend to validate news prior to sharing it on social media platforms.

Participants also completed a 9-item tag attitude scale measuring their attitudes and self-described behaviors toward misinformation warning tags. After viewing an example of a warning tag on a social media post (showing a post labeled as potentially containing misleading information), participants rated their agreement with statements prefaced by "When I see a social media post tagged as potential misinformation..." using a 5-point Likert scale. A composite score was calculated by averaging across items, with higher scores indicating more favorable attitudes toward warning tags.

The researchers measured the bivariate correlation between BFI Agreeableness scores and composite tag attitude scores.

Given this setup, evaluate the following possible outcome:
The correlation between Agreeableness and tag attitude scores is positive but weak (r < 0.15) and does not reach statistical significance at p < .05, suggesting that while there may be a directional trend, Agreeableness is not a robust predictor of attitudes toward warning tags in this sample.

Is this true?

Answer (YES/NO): NO